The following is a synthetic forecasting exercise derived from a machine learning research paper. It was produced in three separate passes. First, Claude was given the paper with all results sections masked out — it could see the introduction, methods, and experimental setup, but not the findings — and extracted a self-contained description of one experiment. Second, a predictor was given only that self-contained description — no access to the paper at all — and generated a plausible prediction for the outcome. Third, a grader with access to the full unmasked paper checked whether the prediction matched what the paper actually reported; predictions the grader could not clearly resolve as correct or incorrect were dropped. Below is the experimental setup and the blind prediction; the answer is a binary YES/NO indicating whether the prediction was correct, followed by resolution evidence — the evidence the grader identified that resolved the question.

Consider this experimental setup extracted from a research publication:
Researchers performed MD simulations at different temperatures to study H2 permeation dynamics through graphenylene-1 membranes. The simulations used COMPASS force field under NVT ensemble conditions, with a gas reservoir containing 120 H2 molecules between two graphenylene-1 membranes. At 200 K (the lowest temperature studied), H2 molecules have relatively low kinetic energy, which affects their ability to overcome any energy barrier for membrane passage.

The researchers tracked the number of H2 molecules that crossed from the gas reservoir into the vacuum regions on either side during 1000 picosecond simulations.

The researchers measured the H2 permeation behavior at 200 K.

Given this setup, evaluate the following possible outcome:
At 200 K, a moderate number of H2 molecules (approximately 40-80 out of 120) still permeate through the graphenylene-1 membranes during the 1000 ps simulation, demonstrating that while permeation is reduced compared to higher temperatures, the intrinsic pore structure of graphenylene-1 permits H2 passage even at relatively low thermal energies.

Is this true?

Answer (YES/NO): NO